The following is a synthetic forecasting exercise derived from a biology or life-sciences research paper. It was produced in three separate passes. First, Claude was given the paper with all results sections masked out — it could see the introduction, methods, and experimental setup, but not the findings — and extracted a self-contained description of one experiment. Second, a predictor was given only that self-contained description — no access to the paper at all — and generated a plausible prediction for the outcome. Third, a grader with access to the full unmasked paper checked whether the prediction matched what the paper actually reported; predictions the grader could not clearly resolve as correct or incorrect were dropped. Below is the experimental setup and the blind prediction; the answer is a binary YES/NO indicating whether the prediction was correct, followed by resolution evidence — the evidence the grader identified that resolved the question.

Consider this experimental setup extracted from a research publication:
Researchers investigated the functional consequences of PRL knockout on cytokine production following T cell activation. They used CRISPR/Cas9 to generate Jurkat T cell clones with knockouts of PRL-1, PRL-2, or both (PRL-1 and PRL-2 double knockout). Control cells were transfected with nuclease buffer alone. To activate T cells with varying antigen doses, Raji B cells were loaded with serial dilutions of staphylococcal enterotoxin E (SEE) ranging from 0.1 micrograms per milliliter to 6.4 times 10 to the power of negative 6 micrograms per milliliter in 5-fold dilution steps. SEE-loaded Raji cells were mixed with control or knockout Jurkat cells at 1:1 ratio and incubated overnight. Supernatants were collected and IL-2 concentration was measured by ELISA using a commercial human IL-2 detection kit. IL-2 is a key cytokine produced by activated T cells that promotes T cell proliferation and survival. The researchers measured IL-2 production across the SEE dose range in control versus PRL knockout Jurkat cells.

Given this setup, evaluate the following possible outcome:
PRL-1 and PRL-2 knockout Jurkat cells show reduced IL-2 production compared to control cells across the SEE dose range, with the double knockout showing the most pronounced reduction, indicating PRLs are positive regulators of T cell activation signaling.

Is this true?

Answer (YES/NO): NO